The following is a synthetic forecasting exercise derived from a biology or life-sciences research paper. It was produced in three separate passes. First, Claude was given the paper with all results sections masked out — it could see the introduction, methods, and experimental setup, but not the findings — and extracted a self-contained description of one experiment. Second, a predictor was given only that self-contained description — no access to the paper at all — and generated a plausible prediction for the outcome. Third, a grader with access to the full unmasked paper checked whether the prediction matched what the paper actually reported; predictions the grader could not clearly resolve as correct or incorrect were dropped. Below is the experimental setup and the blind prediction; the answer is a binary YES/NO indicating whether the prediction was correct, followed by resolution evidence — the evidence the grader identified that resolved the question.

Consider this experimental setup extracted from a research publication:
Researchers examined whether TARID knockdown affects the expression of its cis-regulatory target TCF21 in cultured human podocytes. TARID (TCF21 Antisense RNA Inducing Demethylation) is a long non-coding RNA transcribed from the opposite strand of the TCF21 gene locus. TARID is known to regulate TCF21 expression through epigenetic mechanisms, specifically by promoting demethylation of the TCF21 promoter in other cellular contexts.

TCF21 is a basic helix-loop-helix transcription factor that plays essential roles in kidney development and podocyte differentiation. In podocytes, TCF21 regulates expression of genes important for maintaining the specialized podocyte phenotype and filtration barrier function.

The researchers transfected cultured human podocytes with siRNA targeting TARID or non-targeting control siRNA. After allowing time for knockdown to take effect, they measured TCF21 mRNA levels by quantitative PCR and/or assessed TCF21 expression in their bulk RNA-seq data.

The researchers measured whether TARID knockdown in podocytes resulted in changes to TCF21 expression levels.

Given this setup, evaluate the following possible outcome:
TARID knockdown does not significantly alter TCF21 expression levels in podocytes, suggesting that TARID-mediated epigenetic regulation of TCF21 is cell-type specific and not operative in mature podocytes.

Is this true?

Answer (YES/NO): YES